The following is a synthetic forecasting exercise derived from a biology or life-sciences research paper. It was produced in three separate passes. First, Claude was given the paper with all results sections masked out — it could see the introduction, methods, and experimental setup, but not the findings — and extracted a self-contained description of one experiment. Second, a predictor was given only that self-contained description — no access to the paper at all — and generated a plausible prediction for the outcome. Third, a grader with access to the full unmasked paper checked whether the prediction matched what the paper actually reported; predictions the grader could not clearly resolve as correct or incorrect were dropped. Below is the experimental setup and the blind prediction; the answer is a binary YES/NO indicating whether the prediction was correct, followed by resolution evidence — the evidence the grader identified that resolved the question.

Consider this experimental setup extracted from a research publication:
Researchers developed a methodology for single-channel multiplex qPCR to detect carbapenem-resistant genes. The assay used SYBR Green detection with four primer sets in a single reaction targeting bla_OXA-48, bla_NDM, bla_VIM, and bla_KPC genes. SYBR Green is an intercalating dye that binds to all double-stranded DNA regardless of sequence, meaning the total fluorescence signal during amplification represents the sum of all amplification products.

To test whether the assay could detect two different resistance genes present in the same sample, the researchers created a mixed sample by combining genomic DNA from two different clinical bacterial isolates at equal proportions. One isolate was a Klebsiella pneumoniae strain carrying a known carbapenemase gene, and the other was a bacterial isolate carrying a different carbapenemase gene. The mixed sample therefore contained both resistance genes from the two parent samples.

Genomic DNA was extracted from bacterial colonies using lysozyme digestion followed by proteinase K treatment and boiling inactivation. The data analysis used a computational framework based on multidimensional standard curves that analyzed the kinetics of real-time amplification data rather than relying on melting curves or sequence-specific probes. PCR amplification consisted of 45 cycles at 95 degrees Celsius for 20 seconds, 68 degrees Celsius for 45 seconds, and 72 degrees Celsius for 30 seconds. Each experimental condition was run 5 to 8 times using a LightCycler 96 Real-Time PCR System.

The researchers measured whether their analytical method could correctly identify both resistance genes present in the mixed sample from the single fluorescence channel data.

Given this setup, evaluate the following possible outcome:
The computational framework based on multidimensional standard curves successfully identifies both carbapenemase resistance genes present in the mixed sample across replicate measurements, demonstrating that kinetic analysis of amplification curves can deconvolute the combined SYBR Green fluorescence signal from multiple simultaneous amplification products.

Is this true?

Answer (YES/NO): NO